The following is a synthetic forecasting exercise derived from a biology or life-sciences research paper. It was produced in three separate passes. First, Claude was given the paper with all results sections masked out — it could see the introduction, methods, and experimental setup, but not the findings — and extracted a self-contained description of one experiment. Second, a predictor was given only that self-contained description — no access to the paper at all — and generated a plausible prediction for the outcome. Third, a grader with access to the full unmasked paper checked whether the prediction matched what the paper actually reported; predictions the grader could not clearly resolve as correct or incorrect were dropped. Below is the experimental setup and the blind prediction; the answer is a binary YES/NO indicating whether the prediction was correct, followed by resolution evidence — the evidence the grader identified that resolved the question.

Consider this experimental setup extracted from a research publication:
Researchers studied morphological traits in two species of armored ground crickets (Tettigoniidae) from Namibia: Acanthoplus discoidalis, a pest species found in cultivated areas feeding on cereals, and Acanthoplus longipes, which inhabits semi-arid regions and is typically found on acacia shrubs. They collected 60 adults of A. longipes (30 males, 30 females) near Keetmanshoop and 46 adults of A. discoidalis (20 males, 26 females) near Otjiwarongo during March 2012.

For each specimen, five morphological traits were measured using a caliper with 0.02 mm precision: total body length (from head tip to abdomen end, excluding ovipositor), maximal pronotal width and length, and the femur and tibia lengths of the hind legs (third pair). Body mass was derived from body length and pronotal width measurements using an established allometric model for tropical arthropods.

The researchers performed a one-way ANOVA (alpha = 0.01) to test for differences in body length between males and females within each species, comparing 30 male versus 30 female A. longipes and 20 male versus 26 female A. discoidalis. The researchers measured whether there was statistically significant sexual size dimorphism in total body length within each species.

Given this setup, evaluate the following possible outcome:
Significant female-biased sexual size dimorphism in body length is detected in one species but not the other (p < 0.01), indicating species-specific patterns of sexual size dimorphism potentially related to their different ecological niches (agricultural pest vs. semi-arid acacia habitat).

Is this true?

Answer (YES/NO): NO